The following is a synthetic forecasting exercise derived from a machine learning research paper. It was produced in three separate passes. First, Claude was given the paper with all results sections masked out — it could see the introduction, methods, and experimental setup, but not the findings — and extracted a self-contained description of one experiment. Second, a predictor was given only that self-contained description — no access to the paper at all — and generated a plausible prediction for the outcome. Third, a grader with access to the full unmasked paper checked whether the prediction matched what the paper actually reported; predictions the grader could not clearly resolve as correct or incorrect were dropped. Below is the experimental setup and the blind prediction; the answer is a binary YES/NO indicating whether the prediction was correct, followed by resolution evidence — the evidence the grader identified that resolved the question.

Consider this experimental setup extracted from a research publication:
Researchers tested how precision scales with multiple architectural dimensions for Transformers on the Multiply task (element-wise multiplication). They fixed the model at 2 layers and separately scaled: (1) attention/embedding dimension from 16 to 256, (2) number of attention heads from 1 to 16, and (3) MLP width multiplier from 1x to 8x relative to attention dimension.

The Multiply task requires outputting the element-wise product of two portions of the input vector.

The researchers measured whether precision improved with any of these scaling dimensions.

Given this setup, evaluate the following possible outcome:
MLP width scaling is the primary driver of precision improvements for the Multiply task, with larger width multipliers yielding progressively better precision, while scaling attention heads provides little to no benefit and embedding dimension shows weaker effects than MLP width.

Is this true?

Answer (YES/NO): NO